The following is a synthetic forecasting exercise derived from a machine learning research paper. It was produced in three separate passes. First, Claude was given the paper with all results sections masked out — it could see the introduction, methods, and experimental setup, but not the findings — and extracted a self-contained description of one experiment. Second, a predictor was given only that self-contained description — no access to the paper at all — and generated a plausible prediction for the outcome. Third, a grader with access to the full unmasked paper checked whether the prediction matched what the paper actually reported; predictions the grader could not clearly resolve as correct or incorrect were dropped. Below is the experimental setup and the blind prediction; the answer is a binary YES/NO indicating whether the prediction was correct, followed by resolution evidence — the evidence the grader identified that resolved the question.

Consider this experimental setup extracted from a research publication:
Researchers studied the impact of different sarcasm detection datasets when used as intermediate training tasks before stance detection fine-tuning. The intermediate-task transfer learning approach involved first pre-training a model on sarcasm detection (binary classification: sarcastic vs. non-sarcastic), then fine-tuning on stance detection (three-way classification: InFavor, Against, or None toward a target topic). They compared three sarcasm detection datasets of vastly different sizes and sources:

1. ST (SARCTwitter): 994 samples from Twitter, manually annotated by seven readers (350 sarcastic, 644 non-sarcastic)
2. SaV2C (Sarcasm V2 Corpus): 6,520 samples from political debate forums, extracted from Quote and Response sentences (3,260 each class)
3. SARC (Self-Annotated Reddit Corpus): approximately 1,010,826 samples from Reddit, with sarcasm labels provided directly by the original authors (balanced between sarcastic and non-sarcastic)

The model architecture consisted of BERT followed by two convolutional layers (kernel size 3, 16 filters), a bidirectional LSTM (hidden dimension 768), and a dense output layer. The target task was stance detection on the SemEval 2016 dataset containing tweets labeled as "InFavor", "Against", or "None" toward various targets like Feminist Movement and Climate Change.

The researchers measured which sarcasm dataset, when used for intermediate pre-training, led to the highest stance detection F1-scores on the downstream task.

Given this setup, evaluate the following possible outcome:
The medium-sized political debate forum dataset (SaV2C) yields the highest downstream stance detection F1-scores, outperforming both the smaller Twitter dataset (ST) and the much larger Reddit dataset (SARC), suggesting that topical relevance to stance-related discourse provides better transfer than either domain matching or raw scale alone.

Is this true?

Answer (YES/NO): NO